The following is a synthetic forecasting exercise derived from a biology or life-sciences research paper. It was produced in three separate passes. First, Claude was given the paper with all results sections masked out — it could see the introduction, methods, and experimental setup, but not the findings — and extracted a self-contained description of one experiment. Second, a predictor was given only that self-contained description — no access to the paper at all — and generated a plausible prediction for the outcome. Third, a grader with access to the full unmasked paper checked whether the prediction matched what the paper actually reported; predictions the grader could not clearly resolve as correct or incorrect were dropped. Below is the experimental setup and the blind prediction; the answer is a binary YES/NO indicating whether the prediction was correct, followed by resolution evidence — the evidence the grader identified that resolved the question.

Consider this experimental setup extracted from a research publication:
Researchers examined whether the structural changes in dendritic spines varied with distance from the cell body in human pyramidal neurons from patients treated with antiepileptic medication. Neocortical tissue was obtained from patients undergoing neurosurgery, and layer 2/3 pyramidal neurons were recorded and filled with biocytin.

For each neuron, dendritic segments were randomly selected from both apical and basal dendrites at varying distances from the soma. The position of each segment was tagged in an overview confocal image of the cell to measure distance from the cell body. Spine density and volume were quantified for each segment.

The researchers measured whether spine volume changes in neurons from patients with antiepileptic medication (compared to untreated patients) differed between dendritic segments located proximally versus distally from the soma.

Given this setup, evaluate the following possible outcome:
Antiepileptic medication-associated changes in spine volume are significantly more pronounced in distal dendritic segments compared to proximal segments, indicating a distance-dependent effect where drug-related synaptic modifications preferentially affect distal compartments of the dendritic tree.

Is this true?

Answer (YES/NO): NO